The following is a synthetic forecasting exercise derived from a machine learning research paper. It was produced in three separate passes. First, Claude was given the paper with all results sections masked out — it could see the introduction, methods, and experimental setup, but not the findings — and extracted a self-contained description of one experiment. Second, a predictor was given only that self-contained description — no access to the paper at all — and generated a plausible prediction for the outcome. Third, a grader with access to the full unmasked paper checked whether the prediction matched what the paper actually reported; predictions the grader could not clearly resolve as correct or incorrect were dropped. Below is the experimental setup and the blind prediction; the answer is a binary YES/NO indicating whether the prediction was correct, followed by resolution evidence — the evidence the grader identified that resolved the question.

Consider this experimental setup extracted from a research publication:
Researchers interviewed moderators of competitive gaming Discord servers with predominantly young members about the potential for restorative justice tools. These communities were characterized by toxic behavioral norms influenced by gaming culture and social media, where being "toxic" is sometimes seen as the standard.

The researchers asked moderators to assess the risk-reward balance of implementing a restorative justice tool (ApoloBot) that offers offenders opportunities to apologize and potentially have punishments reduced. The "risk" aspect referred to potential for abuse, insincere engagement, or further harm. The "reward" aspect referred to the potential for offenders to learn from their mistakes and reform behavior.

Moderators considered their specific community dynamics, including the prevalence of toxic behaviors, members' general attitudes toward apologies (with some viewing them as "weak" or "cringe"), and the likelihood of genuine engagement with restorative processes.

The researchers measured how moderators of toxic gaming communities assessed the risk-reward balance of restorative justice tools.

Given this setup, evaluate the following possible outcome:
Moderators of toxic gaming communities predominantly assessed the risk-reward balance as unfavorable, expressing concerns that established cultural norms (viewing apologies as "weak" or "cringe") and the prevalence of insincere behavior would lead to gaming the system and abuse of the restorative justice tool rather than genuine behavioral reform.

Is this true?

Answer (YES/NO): YES